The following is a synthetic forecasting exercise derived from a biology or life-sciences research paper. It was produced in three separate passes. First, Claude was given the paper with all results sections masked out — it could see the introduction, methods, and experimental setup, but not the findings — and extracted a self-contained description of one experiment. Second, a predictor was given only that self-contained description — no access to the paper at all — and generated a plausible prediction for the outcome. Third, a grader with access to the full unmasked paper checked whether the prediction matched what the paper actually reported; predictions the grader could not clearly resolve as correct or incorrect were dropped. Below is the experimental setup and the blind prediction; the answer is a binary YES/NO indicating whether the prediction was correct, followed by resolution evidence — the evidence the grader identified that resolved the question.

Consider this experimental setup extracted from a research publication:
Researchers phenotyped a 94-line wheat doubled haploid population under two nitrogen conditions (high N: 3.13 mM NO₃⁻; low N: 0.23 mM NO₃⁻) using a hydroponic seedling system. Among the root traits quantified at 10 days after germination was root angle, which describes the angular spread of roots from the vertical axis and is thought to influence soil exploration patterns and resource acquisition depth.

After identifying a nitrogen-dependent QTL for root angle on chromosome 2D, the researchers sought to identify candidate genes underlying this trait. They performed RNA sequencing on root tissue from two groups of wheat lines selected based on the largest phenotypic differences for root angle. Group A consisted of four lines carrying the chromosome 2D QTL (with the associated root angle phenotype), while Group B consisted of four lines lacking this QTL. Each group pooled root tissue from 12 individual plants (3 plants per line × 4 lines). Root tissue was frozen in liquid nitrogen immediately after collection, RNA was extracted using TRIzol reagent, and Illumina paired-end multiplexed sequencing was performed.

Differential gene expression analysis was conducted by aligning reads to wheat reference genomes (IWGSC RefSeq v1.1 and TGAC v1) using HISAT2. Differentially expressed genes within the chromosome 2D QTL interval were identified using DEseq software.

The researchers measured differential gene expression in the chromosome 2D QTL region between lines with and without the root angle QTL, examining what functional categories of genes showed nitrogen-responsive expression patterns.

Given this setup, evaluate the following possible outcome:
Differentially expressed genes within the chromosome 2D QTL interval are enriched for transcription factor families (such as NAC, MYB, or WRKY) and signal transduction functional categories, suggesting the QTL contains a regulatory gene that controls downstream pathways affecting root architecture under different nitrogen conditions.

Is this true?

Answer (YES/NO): NO